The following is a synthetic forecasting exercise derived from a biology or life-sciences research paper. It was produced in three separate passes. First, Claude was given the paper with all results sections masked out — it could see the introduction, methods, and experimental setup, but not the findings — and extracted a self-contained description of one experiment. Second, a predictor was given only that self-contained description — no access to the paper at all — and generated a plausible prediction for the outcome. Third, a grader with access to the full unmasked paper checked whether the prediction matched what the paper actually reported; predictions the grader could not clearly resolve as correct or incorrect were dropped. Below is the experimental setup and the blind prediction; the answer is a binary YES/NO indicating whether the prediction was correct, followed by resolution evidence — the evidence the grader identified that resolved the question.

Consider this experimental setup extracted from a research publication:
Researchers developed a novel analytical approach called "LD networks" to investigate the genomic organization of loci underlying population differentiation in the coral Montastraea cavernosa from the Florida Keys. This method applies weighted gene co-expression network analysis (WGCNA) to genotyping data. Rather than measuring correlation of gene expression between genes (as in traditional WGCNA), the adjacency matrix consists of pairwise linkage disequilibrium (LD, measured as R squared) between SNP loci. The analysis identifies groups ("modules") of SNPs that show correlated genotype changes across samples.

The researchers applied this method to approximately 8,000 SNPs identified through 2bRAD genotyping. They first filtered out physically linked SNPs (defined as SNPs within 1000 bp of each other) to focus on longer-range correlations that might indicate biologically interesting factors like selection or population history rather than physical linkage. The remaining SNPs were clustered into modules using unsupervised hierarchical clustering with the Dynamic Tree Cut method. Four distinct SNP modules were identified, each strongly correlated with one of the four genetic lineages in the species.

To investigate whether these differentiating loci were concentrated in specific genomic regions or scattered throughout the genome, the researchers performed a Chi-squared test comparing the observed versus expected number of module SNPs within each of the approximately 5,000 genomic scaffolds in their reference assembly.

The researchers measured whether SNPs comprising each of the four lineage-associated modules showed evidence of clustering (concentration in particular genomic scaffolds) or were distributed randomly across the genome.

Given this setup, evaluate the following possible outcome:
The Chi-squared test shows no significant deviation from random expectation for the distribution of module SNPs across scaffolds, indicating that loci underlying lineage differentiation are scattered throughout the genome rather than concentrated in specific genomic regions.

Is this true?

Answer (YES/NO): YES